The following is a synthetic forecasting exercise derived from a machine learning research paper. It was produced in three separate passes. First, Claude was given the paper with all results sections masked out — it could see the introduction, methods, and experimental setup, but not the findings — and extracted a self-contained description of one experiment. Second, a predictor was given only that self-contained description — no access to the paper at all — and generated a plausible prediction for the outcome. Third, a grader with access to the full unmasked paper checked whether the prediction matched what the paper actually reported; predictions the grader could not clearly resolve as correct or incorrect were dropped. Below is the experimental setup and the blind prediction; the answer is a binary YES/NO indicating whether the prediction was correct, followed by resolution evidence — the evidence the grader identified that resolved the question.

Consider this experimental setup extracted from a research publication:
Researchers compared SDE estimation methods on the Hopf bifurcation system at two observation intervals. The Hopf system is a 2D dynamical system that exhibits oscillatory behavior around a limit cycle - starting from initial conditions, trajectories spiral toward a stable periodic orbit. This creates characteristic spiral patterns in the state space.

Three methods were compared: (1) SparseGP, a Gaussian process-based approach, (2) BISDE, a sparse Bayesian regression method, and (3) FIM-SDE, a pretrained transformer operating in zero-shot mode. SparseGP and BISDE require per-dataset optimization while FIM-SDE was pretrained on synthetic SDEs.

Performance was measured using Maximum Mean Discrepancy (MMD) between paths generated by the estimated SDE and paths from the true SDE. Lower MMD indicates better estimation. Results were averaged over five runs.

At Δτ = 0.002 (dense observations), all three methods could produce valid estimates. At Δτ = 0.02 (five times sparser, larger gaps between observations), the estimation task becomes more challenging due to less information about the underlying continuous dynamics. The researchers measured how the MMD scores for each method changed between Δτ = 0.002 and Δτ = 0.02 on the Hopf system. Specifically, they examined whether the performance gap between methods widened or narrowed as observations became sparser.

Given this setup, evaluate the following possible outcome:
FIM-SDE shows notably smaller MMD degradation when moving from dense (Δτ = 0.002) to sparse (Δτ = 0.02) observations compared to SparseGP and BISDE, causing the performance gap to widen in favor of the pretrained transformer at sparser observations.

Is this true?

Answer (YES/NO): YES